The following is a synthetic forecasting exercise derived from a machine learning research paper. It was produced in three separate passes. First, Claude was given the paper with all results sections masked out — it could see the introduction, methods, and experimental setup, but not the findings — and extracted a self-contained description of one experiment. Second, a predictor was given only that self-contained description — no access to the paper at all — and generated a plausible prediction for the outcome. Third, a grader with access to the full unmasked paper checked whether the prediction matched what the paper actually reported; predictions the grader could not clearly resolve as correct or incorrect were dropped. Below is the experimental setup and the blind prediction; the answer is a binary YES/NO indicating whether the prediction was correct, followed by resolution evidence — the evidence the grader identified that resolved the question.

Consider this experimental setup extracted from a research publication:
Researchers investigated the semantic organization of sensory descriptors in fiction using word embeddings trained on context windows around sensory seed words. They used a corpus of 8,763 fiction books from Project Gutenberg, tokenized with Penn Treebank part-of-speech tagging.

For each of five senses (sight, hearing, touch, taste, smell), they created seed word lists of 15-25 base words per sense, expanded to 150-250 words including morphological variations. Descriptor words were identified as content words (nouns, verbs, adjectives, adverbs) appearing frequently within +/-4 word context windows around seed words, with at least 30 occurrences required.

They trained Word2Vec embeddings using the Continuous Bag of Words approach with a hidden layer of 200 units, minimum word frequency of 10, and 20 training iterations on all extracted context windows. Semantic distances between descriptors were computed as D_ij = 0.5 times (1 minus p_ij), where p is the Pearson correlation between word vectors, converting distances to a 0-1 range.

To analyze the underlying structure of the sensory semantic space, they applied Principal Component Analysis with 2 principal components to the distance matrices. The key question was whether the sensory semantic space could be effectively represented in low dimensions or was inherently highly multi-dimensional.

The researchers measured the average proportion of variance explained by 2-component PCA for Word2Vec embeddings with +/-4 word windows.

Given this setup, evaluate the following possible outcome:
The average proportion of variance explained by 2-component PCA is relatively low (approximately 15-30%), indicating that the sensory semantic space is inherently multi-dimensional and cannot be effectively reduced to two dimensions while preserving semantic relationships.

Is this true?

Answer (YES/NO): NO